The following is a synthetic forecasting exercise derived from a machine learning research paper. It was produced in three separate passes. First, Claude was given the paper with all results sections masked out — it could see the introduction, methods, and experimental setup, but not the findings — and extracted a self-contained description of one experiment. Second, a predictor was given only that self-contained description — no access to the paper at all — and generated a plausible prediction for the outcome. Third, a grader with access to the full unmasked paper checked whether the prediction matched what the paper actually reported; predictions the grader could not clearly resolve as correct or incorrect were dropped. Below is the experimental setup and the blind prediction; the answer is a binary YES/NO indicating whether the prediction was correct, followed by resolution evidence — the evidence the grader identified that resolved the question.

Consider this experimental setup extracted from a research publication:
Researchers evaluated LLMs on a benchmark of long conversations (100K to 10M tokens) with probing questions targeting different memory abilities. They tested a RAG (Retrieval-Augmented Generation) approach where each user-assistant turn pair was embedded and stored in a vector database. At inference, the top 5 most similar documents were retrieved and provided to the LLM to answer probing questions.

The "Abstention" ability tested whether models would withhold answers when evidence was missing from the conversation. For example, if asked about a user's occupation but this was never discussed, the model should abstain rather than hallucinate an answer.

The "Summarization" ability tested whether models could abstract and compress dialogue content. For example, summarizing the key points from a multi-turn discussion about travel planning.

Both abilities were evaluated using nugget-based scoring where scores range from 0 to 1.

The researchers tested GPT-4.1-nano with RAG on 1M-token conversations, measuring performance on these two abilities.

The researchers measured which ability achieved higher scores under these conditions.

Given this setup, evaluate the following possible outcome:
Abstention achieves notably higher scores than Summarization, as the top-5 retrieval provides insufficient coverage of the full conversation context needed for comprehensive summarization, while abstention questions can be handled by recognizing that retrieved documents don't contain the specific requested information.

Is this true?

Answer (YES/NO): YES